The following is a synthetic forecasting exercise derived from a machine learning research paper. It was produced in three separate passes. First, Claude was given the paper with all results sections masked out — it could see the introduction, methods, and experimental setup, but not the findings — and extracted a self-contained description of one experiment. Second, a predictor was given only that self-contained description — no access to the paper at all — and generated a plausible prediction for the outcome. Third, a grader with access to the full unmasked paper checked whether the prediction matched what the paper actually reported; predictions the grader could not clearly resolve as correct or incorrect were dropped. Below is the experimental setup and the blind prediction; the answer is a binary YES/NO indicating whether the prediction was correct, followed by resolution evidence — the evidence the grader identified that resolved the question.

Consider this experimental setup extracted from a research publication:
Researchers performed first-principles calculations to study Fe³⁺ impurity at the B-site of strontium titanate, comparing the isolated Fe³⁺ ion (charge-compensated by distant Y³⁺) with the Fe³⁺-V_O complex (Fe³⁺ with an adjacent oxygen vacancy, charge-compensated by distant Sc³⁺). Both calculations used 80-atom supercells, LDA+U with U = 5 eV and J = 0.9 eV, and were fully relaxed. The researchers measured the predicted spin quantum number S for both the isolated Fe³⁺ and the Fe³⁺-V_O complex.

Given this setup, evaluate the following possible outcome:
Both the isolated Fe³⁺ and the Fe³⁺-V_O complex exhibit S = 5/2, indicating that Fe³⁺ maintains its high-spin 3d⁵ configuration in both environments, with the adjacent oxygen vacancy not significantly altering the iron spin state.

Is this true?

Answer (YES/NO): YES